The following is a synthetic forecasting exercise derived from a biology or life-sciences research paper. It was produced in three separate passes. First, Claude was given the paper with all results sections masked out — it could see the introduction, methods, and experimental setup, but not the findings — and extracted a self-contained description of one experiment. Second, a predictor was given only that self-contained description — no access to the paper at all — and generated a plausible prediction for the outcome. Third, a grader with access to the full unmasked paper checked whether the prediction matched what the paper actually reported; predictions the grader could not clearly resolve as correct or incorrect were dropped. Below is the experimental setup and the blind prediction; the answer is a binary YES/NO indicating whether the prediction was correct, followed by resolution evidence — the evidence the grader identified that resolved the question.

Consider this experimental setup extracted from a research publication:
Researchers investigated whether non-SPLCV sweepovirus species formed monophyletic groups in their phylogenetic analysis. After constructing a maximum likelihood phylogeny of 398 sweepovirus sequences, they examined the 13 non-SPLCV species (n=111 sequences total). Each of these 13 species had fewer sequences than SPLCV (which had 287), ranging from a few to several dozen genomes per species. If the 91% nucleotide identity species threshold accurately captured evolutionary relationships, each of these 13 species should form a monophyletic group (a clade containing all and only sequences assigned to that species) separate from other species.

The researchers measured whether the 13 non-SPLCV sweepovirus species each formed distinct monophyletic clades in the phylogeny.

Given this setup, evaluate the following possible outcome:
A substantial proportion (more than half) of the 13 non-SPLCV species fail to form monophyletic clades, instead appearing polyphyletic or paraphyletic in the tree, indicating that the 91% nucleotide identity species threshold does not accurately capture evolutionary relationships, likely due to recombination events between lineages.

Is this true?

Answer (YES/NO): YES